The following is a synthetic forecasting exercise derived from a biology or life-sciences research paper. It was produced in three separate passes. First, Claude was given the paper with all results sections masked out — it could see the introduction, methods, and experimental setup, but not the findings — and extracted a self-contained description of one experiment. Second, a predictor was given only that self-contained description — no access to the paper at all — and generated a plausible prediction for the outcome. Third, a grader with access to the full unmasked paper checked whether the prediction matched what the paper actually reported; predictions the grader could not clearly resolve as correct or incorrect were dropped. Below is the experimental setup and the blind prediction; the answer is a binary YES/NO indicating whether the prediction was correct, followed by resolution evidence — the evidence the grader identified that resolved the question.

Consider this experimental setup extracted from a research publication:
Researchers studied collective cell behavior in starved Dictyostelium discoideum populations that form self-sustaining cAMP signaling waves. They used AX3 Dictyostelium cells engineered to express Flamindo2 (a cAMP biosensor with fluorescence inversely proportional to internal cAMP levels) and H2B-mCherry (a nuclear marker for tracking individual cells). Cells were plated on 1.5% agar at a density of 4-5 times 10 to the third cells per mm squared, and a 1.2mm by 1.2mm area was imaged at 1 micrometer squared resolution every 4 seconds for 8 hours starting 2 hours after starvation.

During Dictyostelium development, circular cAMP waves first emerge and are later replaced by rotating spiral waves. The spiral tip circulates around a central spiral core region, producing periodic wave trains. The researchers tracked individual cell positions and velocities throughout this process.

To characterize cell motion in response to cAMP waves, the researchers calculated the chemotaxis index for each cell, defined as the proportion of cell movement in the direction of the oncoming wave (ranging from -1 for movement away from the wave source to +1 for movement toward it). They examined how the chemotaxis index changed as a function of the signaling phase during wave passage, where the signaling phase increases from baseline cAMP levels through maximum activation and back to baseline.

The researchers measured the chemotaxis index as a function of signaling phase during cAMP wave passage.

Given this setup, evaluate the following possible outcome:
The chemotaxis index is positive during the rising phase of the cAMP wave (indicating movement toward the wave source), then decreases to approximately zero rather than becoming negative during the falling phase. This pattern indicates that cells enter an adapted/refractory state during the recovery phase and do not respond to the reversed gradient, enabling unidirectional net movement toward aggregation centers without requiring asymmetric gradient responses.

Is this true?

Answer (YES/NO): YES